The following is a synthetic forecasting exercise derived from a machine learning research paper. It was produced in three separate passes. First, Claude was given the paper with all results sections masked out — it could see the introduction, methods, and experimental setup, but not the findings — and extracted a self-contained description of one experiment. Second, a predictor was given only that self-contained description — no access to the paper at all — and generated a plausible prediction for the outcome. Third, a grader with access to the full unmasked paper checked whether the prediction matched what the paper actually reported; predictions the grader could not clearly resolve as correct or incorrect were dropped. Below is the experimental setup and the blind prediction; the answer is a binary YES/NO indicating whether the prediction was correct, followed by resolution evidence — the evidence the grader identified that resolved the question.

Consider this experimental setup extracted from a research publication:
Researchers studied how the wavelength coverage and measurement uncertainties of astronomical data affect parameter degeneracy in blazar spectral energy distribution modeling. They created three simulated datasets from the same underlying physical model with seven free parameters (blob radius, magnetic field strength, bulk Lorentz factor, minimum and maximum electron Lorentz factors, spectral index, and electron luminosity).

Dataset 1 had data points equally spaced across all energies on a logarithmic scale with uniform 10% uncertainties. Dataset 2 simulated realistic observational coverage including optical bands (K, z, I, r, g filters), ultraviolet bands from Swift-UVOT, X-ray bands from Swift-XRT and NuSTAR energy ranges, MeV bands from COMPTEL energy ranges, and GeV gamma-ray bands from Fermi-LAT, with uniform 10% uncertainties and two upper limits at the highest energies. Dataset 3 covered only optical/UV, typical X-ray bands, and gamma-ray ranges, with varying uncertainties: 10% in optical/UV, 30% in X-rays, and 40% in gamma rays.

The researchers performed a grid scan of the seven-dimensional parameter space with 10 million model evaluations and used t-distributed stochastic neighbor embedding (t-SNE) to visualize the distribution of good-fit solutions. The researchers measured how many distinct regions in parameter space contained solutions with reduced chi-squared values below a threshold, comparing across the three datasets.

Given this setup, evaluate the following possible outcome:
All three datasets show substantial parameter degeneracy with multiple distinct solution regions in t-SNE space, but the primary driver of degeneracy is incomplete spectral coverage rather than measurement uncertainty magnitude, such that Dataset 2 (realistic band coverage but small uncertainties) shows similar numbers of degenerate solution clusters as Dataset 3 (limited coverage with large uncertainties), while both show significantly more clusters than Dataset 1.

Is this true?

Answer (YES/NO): NO